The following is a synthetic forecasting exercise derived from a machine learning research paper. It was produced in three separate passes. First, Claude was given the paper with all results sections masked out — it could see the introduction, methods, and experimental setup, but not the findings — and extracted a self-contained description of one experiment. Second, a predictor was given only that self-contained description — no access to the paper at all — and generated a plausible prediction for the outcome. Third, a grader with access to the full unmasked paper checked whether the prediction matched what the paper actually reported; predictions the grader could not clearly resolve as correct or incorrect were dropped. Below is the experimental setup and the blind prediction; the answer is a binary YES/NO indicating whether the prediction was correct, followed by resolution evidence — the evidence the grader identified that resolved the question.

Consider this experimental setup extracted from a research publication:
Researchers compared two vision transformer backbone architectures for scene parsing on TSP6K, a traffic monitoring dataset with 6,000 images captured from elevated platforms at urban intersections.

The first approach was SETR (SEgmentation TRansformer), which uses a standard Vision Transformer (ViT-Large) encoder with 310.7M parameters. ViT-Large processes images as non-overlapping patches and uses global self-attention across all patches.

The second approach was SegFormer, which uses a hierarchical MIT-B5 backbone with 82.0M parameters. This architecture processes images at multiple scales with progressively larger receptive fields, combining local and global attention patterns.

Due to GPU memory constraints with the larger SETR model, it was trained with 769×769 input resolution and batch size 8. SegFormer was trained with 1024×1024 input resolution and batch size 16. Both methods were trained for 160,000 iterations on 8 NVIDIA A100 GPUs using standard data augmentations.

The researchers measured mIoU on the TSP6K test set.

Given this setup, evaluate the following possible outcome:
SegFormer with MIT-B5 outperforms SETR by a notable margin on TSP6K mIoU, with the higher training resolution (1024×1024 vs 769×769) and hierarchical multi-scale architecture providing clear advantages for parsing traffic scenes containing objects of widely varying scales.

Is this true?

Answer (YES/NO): YES